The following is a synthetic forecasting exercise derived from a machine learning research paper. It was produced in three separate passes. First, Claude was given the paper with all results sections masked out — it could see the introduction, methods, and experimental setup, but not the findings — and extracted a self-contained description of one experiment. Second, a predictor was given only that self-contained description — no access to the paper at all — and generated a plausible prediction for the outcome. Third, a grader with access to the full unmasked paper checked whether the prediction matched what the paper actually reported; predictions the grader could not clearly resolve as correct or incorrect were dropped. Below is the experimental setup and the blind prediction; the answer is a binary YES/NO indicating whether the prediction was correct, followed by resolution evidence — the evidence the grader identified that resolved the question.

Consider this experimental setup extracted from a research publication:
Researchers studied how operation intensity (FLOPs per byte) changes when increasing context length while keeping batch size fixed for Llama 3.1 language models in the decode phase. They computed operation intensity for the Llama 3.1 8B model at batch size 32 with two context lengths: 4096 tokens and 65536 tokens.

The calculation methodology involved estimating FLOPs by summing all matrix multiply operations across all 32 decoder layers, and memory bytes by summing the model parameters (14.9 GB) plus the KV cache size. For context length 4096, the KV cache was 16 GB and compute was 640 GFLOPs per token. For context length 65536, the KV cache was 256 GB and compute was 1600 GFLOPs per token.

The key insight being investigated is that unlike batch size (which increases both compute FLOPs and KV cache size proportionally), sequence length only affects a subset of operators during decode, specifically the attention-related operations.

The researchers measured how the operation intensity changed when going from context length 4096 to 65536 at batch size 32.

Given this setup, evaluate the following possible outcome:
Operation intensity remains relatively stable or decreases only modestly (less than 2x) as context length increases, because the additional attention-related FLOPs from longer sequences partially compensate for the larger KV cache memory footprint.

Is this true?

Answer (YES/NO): NO